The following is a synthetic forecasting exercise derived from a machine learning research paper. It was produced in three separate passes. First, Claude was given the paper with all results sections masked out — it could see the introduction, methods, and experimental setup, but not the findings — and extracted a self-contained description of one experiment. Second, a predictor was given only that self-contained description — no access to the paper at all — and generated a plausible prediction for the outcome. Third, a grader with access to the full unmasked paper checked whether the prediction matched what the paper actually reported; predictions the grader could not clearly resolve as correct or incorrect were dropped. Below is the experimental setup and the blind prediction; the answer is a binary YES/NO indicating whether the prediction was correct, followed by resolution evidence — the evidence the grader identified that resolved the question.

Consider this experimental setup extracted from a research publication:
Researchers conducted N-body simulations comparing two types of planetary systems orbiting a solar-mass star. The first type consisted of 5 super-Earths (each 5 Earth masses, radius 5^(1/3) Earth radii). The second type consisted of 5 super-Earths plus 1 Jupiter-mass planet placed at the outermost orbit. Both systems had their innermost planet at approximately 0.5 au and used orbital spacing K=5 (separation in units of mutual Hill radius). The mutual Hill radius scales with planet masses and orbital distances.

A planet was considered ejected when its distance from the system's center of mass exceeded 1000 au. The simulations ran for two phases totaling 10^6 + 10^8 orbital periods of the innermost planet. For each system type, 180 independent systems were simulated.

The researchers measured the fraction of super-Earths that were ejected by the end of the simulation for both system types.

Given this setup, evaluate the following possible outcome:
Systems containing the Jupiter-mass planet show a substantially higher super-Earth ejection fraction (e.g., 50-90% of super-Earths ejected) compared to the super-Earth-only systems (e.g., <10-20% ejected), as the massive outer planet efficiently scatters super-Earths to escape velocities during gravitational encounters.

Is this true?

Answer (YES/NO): NO